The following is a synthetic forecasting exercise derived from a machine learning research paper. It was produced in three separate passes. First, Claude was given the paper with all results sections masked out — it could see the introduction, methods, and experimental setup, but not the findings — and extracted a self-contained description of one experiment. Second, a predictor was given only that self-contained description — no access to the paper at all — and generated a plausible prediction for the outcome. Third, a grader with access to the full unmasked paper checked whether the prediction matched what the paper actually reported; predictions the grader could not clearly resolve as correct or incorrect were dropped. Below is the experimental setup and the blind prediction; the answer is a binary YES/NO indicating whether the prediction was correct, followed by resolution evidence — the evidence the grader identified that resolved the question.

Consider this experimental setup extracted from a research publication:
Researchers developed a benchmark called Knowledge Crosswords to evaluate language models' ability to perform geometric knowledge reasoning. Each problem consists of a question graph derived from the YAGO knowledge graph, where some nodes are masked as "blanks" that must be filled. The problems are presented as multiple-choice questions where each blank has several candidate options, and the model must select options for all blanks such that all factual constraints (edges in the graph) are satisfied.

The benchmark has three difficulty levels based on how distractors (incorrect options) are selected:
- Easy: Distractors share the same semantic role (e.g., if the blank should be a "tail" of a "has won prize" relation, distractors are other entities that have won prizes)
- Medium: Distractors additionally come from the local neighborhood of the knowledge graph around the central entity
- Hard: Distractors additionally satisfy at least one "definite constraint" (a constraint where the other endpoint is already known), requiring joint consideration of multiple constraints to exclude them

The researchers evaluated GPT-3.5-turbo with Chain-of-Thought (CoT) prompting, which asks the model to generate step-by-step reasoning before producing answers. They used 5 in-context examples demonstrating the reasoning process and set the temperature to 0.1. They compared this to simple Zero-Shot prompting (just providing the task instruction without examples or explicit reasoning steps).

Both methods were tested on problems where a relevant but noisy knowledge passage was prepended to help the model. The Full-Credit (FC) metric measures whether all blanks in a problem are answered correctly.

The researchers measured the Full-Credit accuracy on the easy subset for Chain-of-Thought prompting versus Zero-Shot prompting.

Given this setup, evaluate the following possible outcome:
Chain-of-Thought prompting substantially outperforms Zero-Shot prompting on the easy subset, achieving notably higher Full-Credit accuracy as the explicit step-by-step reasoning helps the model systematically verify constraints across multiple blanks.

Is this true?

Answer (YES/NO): NO